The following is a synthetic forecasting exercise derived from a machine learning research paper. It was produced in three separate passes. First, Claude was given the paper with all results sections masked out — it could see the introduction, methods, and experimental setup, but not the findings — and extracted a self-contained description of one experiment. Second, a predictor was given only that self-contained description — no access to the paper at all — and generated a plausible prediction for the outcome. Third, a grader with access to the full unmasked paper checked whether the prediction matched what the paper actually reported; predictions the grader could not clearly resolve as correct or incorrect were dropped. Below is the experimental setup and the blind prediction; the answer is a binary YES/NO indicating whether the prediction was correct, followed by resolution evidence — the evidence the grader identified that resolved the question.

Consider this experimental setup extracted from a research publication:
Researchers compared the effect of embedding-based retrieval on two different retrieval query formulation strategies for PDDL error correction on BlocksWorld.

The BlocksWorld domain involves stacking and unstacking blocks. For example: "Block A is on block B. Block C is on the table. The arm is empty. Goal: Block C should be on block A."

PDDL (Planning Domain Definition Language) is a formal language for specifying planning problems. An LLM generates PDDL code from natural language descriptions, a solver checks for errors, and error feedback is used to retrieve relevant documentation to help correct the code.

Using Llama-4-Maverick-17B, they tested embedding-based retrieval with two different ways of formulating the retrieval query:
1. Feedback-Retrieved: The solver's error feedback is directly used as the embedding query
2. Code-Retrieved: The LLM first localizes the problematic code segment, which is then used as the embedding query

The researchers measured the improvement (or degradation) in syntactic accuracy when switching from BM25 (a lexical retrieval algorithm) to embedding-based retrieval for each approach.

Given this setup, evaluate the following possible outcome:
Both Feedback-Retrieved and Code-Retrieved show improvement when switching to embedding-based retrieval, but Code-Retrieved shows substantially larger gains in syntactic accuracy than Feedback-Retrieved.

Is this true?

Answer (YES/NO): NO